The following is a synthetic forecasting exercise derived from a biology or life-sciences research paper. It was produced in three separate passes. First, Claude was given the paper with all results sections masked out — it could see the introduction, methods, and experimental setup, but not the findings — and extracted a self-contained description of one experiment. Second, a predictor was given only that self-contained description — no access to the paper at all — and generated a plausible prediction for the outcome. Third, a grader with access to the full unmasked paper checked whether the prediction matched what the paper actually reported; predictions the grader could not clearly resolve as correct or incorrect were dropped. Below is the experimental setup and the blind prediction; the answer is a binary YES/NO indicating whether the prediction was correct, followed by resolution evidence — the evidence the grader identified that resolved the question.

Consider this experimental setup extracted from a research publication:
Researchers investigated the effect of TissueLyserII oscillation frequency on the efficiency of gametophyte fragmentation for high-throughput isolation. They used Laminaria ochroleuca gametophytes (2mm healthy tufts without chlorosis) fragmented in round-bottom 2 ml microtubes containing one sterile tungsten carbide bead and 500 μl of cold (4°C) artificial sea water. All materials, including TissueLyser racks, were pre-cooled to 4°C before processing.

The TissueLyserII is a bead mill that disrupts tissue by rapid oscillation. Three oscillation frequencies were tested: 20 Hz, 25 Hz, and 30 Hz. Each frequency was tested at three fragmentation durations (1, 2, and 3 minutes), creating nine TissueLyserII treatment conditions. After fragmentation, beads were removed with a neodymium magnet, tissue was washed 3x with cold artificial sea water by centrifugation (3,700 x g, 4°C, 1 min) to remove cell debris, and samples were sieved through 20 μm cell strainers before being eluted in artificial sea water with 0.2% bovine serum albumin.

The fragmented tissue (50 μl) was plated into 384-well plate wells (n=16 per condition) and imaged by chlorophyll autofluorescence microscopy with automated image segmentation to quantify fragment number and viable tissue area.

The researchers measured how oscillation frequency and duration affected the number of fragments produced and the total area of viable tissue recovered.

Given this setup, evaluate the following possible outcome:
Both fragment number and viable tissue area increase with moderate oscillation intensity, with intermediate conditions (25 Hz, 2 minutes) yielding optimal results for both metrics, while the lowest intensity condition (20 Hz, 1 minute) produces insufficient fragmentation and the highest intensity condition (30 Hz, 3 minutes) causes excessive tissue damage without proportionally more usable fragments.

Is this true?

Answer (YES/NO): NO